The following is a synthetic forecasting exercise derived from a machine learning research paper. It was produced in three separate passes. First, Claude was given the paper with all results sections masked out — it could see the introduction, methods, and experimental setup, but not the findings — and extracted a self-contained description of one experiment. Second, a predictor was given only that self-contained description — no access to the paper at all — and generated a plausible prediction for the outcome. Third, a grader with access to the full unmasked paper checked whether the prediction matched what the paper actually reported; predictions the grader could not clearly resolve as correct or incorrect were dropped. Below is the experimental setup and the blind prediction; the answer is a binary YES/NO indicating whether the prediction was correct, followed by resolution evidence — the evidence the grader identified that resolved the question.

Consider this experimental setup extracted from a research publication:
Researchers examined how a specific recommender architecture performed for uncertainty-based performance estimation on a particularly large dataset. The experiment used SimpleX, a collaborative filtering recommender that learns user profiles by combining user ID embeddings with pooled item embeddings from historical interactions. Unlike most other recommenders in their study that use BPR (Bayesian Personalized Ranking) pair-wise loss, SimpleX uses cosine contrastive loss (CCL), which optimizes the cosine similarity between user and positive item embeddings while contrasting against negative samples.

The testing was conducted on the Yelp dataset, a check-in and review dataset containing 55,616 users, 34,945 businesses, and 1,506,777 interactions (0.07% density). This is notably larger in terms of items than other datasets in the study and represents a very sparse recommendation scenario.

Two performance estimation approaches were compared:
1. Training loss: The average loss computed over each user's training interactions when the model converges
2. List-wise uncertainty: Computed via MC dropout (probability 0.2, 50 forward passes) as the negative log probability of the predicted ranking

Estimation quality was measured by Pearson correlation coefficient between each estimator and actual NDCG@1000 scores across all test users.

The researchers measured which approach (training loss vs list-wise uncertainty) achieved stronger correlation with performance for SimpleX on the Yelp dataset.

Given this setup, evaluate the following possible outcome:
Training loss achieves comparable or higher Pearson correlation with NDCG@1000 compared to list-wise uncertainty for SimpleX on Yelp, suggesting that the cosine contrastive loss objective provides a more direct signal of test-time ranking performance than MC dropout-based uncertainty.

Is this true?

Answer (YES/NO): YES